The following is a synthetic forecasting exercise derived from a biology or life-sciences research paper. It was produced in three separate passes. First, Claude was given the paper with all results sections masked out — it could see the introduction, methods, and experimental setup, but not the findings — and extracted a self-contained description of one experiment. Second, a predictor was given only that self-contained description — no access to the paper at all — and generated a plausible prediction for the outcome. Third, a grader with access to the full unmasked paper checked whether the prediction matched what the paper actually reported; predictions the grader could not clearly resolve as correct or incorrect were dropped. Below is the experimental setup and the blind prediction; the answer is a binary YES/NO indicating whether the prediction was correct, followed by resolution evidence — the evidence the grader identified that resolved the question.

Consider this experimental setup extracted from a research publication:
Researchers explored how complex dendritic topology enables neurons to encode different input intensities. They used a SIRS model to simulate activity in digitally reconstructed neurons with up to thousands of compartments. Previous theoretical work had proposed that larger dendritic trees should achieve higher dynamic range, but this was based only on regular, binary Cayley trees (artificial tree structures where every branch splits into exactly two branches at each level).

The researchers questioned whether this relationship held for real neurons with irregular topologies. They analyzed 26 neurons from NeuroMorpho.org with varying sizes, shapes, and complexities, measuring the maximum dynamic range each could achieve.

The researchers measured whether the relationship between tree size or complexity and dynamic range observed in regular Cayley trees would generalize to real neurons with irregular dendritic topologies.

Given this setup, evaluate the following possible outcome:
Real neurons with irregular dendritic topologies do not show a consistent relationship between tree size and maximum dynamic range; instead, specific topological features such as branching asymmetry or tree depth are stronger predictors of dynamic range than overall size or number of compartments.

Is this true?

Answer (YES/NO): NO